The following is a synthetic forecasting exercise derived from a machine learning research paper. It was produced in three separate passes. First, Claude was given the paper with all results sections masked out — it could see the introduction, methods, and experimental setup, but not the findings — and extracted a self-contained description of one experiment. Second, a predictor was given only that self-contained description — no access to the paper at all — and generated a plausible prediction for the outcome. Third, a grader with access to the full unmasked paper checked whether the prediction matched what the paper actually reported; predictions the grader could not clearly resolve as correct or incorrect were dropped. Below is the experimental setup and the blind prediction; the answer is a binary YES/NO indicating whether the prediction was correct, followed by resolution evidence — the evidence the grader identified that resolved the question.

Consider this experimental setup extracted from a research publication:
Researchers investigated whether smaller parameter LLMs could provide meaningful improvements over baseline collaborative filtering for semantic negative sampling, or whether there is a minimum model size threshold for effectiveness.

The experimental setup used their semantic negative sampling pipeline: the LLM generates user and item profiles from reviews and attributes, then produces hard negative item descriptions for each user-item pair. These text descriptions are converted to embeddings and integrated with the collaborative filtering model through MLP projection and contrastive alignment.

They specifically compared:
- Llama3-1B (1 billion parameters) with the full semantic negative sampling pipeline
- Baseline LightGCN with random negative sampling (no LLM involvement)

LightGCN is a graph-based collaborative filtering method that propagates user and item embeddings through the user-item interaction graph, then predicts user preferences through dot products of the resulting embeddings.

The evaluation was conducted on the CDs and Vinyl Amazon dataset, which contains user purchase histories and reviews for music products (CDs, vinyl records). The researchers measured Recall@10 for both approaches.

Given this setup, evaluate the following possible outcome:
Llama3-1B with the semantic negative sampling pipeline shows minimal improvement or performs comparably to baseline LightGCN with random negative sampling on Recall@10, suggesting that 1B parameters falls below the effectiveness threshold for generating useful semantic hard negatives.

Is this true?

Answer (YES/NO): YES